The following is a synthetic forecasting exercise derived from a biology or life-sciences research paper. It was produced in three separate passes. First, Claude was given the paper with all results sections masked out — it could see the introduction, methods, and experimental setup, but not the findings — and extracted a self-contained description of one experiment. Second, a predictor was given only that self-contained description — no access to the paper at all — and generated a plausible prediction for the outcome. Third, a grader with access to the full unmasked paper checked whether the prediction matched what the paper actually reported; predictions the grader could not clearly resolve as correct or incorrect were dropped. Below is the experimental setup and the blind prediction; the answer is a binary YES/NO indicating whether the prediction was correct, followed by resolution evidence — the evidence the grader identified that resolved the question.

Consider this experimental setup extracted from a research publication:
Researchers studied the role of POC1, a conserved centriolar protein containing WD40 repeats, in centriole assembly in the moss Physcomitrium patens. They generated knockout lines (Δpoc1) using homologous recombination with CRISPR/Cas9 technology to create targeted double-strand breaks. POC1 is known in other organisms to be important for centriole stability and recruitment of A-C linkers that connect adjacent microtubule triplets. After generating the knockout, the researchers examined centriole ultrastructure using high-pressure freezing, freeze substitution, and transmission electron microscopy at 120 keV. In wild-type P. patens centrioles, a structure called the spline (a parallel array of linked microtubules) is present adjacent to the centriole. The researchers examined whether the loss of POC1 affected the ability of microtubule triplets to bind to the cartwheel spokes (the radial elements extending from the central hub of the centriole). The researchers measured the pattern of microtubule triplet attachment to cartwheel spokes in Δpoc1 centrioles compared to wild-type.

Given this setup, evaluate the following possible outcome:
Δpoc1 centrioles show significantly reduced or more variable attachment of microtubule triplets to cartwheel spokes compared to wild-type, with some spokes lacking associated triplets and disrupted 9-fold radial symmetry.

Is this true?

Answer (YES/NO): YES